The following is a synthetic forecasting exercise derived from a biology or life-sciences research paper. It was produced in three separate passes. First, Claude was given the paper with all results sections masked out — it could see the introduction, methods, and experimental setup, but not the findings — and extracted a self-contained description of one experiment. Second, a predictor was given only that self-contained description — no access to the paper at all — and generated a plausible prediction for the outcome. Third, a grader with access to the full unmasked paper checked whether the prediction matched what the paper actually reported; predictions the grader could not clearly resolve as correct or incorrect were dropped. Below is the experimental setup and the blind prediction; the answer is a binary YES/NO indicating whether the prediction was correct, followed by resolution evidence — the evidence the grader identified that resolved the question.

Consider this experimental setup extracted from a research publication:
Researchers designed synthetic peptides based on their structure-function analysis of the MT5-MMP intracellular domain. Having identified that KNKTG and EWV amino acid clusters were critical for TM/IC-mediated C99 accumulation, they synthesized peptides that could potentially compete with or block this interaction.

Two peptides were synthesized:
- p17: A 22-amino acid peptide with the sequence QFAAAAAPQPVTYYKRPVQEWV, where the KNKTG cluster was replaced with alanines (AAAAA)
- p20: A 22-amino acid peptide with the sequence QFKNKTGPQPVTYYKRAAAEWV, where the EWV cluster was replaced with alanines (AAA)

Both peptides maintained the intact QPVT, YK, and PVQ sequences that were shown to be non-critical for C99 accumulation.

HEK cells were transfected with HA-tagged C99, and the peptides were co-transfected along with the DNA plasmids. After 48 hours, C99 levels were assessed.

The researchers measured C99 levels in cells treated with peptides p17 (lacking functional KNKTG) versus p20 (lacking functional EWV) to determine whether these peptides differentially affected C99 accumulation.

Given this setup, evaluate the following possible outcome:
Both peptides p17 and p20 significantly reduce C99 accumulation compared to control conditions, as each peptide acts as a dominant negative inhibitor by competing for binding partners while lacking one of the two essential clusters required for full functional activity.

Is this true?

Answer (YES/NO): NO